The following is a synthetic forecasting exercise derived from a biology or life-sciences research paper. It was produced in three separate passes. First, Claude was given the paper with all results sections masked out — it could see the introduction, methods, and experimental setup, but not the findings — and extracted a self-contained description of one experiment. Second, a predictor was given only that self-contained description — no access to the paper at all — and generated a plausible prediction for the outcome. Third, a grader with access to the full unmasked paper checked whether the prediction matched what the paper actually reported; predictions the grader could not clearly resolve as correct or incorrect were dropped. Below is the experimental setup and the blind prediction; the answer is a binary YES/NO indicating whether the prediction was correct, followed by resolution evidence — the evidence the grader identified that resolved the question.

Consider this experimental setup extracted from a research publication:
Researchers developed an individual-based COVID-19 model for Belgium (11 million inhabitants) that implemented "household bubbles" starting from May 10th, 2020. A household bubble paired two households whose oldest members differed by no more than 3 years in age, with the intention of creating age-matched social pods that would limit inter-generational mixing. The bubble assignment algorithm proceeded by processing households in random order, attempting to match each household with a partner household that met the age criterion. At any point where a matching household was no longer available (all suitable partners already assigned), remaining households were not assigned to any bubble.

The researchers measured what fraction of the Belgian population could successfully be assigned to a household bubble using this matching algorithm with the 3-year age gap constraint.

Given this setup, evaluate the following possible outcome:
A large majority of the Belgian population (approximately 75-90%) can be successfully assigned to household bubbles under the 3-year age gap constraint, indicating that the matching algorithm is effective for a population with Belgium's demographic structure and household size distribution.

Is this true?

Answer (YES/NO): NO